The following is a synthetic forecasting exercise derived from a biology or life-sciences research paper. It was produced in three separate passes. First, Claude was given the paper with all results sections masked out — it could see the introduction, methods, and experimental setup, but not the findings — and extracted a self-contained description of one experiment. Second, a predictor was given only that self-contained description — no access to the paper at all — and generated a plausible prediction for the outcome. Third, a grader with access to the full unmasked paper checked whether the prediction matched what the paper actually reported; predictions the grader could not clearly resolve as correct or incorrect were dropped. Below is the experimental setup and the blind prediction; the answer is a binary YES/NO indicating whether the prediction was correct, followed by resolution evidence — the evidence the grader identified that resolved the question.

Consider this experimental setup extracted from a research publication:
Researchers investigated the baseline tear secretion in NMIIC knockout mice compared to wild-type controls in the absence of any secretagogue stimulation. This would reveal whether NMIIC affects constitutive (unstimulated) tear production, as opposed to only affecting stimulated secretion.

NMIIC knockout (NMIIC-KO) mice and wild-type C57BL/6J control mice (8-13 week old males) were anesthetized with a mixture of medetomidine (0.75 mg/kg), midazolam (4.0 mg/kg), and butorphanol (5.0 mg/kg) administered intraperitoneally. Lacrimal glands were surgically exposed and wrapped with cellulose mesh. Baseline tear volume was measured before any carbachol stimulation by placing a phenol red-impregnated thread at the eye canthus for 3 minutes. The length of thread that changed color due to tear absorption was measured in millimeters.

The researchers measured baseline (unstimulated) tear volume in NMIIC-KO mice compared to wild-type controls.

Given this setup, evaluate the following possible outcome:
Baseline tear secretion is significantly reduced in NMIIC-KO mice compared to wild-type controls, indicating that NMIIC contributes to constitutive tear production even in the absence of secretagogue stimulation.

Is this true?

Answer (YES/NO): NO